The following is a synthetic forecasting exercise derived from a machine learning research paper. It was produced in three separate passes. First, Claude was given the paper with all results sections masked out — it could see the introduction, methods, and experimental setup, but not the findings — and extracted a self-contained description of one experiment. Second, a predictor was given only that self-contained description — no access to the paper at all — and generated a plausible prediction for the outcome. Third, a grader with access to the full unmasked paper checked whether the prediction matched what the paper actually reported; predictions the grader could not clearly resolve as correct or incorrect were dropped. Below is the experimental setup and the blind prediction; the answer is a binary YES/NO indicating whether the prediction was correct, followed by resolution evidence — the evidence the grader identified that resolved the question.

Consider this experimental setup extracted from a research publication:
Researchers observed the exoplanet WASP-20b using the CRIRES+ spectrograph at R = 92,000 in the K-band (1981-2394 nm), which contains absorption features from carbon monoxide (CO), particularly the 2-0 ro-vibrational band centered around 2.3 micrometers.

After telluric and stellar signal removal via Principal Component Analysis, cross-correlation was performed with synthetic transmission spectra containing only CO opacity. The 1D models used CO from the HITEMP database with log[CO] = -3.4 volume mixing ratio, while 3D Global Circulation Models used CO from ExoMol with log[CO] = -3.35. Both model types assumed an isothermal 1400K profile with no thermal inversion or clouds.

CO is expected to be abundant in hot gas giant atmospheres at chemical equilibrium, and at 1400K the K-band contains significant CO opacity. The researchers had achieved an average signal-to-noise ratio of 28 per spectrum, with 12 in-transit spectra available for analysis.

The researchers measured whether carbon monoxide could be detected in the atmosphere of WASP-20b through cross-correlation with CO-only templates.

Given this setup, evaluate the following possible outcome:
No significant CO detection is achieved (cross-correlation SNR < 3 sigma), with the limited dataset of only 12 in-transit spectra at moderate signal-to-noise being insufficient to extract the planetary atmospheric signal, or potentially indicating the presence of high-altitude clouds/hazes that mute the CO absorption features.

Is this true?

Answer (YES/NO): NO